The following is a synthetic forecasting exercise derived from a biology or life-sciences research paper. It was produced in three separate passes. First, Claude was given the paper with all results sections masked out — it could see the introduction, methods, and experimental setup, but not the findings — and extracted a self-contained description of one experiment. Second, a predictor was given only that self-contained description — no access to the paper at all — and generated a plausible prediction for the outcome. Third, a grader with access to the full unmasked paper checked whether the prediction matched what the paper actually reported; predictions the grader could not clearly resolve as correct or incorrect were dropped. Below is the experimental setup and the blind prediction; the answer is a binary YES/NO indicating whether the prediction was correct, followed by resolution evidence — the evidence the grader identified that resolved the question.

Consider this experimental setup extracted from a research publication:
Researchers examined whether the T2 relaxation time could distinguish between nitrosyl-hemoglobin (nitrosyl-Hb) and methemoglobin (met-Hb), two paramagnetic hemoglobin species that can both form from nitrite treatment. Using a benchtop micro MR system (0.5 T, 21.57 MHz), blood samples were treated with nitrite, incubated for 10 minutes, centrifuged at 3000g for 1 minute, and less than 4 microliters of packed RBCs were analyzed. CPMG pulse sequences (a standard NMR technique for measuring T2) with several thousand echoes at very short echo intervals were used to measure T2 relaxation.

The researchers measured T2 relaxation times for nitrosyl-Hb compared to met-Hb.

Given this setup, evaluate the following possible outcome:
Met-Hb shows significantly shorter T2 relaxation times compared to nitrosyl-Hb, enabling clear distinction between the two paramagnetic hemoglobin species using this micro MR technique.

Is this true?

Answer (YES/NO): YES